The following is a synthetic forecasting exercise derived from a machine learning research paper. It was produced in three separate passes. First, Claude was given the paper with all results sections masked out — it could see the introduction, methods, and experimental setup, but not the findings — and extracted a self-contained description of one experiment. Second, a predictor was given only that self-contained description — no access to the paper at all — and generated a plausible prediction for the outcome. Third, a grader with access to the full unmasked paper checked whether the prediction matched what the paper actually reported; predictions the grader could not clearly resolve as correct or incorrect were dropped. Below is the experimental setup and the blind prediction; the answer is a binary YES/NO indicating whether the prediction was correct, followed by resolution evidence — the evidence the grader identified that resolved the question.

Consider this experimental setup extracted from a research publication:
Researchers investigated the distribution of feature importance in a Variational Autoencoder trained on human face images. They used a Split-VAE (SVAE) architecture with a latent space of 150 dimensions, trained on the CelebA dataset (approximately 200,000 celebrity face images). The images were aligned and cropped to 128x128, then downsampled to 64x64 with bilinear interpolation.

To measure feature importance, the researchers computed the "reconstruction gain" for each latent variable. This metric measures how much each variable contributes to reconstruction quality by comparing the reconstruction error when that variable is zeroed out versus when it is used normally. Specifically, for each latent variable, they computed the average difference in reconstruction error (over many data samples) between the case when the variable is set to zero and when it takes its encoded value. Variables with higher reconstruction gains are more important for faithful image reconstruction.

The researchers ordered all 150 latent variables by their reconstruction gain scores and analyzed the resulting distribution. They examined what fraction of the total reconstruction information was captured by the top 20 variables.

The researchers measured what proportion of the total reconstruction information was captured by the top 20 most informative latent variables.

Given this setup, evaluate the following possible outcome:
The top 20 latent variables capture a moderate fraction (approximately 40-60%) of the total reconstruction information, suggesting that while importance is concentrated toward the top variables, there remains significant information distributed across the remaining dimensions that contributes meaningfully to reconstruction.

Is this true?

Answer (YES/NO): NO